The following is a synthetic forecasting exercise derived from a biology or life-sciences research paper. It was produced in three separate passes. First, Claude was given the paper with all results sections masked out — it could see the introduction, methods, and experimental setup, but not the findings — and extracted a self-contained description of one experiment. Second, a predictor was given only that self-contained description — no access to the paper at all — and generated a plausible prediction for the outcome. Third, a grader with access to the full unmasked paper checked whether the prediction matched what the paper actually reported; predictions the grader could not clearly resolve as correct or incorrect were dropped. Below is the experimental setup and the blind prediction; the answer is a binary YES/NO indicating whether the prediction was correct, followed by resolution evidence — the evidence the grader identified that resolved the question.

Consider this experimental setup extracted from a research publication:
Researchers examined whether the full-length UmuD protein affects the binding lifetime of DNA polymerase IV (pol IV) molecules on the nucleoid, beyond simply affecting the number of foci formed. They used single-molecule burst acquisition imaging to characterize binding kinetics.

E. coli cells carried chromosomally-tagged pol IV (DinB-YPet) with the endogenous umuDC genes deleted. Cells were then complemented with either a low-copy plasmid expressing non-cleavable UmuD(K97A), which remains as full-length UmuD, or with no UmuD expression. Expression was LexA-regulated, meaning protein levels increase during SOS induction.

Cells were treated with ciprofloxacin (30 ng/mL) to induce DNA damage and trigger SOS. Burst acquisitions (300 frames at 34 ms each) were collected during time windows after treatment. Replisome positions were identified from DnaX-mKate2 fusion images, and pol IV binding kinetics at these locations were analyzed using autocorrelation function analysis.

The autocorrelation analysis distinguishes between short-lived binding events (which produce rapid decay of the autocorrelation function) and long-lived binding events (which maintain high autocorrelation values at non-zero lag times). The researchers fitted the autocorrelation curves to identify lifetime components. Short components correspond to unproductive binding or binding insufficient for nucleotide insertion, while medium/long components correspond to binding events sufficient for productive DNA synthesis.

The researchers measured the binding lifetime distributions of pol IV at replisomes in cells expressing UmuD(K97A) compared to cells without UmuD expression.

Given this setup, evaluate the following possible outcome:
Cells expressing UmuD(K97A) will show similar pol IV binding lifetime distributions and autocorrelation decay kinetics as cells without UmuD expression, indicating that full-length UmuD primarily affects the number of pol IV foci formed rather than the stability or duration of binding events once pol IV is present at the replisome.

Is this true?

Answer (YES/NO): NO